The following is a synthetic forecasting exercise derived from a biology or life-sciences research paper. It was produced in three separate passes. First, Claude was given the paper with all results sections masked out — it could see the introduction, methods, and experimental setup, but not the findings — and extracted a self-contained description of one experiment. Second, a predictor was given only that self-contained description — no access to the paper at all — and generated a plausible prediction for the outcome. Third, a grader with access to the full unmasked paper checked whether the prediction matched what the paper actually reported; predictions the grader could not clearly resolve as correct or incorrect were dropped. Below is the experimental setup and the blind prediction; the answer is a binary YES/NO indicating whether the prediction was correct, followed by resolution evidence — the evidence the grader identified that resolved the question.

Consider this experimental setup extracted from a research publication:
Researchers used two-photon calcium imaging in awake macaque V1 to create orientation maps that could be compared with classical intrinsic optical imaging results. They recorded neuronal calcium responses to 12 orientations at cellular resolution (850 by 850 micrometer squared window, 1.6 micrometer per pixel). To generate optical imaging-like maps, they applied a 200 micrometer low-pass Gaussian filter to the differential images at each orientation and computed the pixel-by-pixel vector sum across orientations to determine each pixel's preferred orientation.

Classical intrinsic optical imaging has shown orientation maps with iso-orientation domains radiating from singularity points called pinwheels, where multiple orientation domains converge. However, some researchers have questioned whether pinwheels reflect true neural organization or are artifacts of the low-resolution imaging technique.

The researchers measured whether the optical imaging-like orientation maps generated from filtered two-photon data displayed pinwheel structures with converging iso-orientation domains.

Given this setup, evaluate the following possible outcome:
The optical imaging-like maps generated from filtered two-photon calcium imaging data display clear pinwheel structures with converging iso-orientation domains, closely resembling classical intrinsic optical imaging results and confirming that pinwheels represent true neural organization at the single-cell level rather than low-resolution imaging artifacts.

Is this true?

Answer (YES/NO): NO